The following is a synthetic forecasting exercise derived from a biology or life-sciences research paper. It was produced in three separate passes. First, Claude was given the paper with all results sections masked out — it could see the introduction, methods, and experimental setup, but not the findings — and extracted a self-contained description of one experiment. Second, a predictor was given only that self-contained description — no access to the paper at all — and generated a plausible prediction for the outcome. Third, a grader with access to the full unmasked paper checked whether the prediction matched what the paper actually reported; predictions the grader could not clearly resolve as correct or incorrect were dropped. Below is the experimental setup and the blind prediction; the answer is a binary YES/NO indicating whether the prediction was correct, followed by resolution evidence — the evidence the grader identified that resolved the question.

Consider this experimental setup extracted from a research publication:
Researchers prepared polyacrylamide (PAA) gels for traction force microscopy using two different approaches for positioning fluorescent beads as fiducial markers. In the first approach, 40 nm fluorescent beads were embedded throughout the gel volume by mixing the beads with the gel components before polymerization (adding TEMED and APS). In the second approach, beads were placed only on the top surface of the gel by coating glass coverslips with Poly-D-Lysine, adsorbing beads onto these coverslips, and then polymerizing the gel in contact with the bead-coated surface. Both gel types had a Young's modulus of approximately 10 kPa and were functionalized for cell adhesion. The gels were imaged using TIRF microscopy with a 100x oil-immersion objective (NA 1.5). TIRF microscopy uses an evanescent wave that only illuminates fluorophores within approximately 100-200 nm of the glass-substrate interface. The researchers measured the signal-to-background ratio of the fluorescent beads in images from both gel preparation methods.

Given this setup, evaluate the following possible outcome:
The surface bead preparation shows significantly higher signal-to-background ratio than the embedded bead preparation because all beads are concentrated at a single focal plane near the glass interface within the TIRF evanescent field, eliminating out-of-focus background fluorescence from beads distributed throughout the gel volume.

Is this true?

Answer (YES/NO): NO